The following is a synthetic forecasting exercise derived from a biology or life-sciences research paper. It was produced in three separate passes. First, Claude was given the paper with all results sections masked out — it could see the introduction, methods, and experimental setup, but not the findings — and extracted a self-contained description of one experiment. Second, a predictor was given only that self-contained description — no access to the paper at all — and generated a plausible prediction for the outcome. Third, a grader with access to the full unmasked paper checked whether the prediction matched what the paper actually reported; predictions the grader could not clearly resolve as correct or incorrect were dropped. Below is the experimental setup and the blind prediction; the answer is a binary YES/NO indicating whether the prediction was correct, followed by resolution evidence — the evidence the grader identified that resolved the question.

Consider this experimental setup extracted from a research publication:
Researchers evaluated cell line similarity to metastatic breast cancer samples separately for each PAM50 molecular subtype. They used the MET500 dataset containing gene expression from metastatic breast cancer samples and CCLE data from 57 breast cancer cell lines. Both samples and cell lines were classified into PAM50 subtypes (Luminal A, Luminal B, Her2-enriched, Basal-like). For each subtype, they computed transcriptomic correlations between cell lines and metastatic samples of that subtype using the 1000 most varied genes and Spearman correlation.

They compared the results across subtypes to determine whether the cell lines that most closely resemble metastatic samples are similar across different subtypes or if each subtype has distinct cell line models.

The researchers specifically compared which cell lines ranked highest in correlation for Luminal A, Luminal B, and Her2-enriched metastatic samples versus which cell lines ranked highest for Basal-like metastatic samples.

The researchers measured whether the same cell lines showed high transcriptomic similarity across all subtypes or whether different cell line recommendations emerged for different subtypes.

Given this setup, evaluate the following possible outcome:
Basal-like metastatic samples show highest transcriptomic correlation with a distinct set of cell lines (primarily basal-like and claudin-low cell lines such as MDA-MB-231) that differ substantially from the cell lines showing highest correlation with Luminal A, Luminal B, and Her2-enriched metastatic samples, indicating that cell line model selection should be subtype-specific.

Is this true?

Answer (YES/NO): NO